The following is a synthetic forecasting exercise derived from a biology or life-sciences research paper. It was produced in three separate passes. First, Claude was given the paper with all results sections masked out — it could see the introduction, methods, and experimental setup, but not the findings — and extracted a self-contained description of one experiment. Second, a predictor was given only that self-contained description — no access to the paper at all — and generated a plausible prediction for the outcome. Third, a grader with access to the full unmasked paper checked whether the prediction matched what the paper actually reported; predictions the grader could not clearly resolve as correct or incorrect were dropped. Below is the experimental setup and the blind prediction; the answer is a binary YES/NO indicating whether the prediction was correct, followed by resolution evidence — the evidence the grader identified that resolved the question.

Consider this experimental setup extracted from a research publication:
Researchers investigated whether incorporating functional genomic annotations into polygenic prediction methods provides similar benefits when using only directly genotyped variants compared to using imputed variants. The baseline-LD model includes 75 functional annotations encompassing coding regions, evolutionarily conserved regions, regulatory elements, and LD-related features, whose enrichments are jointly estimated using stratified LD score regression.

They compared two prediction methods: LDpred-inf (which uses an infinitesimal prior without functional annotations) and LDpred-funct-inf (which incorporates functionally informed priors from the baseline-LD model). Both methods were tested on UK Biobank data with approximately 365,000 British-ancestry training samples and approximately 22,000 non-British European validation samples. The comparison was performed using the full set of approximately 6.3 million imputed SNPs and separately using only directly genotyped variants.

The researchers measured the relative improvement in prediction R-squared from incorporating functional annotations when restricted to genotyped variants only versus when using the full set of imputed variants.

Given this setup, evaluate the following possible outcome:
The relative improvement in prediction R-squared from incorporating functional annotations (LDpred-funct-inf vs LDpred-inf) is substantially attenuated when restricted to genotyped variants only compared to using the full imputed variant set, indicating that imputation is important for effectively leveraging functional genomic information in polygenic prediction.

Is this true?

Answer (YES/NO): YES